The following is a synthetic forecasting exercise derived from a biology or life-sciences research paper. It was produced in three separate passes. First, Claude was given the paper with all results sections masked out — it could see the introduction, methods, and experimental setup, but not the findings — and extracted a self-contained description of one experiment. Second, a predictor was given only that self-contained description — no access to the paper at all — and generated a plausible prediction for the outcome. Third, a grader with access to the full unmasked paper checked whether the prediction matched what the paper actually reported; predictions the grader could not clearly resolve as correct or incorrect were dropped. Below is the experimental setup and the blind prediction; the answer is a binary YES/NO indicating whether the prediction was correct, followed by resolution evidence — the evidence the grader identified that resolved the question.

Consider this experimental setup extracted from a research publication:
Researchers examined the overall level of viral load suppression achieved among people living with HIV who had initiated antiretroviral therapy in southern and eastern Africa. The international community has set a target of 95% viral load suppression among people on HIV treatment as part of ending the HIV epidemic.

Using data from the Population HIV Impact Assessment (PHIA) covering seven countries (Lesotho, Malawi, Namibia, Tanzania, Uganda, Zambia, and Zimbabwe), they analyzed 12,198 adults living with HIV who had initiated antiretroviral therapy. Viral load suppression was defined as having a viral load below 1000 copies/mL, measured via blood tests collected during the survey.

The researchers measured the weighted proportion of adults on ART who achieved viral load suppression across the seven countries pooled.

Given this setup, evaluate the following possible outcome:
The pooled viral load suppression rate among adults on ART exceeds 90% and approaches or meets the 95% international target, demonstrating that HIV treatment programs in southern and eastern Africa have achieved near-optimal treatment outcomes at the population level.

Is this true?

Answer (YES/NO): NO